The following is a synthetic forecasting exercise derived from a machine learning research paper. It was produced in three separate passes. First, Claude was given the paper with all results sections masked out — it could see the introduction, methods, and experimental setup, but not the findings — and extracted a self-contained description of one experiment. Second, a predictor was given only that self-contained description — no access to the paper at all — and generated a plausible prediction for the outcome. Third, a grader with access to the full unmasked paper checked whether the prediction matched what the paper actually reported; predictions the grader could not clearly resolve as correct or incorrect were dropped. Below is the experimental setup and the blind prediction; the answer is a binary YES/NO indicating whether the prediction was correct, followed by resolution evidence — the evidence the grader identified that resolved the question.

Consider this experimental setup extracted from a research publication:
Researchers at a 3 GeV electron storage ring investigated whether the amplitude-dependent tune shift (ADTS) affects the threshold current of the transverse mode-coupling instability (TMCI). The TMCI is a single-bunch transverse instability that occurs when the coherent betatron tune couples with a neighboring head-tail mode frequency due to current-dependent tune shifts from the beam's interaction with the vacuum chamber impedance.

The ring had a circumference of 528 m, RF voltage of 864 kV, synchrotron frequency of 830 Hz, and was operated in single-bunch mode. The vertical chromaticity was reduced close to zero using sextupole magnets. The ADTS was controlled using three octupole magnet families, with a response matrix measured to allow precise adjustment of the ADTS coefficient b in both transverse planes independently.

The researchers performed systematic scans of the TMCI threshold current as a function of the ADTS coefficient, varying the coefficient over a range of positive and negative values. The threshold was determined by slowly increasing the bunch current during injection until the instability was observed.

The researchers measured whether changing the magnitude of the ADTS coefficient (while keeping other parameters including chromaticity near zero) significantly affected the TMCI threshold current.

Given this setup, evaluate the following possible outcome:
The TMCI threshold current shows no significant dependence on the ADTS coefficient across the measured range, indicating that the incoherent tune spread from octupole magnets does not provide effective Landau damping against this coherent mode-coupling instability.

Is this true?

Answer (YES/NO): NO